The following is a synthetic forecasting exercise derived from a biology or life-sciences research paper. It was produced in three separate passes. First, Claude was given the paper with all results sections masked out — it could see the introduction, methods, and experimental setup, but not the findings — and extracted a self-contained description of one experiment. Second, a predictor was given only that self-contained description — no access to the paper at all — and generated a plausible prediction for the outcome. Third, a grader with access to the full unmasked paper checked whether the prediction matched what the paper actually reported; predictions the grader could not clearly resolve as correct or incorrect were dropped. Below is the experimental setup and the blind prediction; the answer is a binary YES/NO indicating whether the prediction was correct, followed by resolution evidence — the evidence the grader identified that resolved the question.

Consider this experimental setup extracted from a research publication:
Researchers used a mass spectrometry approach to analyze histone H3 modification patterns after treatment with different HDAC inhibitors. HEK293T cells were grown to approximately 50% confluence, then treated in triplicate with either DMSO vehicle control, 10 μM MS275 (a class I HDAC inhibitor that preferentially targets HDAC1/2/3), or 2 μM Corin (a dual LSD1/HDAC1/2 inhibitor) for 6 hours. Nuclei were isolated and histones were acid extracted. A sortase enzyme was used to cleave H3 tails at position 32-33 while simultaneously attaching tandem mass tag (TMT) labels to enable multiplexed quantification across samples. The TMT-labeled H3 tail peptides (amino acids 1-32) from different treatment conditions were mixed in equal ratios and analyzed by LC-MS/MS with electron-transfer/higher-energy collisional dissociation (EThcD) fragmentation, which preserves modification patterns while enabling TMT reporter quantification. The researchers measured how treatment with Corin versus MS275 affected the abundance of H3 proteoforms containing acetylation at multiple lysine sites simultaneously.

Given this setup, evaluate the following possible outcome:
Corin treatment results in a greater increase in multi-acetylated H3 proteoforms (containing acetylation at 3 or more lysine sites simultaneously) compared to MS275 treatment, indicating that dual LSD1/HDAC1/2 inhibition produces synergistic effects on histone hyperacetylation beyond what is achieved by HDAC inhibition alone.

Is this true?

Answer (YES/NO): NO